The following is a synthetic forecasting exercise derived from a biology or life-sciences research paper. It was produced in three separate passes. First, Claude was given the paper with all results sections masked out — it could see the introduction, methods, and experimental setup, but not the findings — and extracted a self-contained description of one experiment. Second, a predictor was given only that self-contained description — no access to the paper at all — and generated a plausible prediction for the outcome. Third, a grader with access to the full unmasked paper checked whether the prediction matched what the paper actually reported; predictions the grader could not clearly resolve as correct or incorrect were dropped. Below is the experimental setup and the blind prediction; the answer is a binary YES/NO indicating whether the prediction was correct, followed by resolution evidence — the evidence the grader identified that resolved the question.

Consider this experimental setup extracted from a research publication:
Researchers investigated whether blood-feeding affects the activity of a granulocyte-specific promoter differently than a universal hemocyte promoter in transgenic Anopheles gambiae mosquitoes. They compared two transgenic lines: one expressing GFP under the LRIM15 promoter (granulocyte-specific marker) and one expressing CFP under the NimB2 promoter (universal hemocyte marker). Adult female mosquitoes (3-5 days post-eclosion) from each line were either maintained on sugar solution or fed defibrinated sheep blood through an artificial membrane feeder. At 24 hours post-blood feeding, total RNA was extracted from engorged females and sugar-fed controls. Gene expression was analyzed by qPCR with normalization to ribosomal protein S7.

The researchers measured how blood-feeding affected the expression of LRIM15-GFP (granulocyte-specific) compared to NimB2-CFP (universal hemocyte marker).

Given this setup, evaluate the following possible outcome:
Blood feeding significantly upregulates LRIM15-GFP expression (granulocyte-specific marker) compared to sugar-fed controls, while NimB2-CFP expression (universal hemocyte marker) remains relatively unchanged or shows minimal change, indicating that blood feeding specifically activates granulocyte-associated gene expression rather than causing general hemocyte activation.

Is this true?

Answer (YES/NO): NO